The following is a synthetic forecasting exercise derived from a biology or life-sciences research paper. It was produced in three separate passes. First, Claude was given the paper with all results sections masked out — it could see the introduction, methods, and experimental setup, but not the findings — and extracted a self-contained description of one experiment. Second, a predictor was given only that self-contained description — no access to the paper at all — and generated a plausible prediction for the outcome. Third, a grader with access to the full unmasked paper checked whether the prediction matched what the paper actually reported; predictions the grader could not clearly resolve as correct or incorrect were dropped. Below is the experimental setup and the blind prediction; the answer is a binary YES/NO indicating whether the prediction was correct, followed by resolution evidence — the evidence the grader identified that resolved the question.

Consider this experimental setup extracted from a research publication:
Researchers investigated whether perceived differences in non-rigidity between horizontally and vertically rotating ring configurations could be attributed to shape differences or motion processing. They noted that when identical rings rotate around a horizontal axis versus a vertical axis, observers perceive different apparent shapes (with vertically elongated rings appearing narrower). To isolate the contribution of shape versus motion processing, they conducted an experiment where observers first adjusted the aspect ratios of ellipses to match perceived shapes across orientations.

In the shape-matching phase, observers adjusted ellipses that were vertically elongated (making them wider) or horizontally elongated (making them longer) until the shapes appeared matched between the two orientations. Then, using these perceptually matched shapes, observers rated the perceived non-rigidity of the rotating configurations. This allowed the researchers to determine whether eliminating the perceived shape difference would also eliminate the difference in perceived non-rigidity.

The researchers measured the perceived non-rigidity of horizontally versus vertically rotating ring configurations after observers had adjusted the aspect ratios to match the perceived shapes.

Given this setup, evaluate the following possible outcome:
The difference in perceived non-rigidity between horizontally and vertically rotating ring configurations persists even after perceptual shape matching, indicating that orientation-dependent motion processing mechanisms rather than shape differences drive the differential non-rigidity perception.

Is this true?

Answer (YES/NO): YES